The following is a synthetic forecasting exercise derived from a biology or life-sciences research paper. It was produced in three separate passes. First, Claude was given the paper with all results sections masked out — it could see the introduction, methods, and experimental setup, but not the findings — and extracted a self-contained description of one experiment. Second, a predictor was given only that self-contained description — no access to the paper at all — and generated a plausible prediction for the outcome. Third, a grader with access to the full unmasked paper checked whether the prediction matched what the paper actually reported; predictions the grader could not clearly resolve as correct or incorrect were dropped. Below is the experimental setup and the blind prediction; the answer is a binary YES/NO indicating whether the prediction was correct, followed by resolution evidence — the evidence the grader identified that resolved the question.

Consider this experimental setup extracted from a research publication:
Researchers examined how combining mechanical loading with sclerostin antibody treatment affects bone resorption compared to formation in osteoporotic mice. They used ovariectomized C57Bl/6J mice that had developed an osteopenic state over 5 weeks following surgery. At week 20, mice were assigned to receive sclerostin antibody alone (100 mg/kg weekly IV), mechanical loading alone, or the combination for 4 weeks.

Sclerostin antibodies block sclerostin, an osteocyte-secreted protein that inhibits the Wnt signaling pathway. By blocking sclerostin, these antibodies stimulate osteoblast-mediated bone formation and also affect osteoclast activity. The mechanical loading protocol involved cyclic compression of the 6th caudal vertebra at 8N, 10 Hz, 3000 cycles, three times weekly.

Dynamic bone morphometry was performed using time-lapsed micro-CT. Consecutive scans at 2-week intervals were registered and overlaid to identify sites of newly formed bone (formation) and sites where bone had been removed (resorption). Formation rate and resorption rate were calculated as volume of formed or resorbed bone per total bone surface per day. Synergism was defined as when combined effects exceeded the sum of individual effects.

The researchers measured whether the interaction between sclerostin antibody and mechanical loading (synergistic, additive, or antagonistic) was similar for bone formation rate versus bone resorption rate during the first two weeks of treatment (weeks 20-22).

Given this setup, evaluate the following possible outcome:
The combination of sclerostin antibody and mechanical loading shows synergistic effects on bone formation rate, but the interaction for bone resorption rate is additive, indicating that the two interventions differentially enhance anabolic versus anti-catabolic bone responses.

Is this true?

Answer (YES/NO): YES